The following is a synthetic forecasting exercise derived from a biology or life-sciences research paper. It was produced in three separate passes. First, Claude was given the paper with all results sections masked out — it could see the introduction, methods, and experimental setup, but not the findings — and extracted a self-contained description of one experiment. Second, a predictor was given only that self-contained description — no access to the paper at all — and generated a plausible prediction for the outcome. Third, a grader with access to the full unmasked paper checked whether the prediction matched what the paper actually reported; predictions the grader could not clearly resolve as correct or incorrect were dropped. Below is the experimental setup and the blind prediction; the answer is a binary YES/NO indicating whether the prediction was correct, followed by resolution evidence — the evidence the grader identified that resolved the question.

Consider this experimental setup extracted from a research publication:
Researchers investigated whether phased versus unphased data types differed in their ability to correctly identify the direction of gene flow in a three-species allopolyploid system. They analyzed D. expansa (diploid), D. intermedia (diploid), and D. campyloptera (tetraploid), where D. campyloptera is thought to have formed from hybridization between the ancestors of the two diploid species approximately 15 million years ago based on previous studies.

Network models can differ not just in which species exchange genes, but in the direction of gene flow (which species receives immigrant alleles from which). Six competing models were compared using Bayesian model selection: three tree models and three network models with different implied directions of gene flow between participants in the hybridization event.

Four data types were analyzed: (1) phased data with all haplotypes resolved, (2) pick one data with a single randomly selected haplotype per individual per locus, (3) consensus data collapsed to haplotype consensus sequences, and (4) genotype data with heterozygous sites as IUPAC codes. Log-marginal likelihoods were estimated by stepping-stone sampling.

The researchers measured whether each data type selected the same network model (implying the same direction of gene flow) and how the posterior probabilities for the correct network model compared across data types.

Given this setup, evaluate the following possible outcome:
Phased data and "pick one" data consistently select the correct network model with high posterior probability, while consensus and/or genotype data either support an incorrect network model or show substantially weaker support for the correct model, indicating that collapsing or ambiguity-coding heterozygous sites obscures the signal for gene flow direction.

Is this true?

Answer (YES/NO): NO